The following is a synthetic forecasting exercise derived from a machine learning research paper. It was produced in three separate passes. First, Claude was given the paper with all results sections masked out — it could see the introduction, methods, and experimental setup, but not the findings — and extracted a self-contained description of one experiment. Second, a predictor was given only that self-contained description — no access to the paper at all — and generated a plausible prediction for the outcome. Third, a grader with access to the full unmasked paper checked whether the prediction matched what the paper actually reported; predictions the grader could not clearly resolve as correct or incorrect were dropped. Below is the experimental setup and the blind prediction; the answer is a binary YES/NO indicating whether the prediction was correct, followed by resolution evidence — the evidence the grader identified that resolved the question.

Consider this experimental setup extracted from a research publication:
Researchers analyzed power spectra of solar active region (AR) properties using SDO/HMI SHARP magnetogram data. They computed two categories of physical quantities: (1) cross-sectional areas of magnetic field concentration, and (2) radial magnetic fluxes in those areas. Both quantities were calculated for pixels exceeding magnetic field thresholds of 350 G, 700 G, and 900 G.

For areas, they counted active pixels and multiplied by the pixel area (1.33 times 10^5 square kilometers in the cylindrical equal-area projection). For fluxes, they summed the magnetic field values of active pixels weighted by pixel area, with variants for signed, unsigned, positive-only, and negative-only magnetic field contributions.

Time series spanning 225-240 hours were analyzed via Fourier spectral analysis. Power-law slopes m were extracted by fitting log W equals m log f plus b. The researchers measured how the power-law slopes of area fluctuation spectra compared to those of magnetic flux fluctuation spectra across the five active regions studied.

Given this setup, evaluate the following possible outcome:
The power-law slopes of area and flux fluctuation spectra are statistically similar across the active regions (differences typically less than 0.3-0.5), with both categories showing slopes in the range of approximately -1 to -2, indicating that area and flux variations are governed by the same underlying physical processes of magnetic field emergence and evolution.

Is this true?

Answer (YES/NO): NO